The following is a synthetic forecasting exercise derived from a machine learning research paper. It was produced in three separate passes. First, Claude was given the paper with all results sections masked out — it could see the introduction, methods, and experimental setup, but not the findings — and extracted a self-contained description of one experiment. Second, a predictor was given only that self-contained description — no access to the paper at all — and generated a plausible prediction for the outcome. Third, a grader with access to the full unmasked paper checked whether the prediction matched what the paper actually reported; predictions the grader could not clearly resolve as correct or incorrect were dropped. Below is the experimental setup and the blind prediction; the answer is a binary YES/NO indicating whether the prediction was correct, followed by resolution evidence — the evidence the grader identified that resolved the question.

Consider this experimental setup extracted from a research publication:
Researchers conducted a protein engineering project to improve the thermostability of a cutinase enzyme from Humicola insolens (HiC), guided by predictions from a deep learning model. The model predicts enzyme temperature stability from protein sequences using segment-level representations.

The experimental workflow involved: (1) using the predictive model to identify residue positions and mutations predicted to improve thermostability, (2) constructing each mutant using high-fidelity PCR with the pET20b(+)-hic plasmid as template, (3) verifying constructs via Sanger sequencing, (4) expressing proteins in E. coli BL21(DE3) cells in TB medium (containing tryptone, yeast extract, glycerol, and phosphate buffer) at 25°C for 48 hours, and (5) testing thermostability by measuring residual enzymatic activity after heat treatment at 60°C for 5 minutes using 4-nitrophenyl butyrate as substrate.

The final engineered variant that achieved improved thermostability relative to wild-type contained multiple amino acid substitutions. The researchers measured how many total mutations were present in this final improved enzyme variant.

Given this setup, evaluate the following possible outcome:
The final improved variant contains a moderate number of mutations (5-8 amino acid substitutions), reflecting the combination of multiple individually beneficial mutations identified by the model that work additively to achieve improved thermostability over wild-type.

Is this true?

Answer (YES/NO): NO